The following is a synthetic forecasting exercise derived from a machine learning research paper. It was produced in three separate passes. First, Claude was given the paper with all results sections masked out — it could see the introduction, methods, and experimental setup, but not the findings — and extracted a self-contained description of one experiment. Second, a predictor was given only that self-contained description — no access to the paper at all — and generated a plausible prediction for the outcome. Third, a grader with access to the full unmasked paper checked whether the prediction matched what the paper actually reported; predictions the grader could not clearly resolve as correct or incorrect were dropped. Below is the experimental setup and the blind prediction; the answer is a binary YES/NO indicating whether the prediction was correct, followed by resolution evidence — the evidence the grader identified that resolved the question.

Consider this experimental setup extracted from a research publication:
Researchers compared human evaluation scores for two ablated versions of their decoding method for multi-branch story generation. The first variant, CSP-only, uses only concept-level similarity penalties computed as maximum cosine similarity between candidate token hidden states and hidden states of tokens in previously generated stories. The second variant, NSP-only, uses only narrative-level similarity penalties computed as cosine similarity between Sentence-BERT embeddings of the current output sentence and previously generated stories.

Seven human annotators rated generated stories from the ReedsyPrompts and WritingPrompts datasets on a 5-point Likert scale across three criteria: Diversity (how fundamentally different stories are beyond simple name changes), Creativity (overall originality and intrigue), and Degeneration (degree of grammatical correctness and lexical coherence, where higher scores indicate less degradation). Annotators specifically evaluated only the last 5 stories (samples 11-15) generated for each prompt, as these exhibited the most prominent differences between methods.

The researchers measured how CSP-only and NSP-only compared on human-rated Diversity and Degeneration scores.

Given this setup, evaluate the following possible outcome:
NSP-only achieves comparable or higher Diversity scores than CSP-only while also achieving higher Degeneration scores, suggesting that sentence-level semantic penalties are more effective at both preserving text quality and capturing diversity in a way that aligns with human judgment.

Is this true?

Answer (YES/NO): NO